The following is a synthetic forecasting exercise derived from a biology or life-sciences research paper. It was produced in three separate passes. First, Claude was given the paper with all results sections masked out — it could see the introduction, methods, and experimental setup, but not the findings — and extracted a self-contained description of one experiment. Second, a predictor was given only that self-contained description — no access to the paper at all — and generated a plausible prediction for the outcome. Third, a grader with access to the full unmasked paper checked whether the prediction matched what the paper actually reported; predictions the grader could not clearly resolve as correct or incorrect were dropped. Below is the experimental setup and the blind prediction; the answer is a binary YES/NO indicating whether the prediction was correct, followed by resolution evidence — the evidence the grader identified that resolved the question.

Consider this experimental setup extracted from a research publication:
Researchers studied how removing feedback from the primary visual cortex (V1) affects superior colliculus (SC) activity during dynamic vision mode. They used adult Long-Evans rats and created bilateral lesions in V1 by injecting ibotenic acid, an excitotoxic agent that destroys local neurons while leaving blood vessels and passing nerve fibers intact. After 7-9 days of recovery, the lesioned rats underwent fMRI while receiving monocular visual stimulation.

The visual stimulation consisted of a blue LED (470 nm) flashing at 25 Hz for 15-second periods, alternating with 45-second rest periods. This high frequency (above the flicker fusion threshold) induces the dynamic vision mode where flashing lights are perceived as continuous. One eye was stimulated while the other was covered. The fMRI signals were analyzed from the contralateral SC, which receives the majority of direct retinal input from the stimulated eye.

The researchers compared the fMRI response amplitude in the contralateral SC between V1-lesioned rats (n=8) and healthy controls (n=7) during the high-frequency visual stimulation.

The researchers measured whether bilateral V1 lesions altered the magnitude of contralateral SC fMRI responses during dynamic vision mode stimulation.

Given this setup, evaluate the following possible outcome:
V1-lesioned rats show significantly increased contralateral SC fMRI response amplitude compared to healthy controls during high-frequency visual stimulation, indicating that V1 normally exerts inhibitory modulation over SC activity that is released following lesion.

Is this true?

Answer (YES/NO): NO